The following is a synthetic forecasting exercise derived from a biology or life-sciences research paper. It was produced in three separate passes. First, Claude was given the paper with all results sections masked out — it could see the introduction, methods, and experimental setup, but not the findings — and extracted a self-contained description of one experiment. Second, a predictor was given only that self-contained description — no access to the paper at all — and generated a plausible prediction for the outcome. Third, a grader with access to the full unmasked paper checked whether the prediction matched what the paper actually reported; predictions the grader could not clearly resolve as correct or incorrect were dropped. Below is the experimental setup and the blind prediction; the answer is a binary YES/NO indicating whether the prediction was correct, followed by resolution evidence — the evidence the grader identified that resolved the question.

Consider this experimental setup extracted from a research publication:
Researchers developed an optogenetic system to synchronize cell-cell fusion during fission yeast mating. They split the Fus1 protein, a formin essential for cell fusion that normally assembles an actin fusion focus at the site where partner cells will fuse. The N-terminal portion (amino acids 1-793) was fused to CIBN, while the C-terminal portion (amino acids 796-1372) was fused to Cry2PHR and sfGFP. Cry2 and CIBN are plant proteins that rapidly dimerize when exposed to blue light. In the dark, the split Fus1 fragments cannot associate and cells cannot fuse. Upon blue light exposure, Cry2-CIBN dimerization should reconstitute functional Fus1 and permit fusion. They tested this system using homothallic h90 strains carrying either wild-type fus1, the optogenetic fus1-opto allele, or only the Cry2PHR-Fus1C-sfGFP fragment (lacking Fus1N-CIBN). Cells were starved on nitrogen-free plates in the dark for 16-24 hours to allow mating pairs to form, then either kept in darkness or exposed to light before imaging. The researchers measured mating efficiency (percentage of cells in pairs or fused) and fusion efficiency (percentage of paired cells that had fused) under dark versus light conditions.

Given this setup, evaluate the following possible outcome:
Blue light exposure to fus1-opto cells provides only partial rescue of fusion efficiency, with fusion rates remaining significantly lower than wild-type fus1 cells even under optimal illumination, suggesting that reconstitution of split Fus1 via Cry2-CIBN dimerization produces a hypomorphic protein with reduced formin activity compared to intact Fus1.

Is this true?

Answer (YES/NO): NO